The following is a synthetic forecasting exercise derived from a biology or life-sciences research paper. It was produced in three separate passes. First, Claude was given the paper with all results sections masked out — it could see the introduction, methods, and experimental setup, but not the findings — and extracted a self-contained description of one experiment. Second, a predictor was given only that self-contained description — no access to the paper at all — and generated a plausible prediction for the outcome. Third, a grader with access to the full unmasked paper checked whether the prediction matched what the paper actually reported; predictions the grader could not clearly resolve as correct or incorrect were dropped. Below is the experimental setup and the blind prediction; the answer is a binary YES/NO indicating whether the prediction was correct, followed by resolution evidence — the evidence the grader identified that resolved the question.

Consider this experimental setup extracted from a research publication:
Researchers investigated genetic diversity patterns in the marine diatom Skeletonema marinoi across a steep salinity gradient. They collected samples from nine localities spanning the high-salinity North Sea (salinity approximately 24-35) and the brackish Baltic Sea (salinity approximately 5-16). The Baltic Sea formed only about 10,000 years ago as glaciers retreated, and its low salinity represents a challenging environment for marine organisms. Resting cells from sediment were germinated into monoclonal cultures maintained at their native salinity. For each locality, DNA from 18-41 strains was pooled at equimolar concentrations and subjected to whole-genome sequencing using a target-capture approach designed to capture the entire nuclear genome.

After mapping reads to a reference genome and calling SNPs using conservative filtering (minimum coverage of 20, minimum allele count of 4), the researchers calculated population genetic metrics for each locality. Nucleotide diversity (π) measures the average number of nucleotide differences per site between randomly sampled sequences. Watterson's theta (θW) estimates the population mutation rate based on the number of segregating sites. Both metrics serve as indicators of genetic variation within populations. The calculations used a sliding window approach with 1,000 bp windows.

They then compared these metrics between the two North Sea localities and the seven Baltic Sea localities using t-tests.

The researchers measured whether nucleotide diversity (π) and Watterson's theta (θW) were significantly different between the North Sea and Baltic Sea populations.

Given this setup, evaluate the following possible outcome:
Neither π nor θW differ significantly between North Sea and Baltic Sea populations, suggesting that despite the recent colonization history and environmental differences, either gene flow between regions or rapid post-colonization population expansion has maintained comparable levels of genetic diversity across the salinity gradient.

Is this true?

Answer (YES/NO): YES